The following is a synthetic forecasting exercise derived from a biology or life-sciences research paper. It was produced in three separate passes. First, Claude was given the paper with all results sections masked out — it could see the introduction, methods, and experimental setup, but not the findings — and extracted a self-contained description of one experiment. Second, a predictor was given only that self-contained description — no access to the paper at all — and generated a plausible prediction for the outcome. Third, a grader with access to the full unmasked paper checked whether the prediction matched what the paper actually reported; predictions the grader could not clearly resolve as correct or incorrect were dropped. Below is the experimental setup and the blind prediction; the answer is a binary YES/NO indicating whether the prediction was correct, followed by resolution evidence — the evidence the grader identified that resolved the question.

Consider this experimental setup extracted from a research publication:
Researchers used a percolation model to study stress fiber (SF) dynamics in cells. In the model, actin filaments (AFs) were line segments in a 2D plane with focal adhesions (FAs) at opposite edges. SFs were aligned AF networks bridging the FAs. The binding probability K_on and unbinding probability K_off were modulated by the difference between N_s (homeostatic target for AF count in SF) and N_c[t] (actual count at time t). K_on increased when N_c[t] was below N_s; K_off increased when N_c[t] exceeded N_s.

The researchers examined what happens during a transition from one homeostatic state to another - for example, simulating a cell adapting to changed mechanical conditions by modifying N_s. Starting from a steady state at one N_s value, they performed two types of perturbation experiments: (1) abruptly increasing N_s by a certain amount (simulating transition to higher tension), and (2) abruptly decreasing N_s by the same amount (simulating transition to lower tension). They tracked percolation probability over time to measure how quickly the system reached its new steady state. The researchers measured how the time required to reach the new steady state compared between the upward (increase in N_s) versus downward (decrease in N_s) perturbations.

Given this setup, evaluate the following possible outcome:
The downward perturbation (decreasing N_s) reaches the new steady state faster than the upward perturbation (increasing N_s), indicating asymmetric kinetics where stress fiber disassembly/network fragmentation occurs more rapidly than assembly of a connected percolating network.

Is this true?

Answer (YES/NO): YES